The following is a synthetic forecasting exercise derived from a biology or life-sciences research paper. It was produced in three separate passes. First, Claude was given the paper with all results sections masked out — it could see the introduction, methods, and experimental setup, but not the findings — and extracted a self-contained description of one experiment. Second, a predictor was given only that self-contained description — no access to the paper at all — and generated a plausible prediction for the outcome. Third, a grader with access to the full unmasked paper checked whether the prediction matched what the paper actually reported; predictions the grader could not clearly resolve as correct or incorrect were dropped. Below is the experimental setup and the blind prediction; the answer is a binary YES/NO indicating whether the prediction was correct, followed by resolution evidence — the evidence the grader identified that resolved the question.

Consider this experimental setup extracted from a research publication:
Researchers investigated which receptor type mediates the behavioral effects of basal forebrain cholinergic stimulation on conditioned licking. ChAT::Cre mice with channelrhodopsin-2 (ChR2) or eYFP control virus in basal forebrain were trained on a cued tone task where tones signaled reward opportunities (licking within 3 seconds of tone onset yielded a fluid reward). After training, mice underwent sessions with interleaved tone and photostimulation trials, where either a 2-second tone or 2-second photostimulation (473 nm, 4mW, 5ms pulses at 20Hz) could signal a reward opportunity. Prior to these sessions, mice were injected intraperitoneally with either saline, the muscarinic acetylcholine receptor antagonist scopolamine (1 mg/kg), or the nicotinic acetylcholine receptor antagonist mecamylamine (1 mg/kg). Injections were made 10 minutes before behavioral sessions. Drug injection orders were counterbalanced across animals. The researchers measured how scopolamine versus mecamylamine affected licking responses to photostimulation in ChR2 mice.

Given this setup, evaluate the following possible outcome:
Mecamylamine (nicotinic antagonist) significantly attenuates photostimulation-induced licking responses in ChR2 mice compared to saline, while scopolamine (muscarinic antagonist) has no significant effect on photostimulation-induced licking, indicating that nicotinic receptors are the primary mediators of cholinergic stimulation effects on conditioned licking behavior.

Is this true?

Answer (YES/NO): NO